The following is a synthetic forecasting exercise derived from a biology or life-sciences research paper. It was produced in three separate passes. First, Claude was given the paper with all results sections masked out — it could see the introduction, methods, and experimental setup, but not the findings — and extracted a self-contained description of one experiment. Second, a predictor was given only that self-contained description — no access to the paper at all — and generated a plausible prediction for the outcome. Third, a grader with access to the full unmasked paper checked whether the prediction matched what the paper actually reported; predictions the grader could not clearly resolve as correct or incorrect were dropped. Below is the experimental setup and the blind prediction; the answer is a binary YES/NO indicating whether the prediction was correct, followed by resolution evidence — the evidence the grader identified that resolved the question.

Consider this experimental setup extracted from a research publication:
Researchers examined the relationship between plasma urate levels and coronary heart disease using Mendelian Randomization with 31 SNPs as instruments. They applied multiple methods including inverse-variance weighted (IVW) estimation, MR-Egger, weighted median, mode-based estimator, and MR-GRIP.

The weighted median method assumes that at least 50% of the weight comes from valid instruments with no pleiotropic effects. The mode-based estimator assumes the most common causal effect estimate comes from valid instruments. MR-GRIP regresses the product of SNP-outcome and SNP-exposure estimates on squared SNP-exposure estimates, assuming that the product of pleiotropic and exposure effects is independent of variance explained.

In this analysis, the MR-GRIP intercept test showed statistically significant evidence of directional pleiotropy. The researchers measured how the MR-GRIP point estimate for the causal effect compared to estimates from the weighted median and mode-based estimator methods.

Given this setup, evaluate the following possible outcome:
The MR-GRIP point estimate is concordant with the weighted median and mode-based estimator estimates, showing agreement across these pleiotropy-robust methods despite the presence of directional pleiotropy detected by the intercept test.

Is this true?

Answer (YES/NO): YES